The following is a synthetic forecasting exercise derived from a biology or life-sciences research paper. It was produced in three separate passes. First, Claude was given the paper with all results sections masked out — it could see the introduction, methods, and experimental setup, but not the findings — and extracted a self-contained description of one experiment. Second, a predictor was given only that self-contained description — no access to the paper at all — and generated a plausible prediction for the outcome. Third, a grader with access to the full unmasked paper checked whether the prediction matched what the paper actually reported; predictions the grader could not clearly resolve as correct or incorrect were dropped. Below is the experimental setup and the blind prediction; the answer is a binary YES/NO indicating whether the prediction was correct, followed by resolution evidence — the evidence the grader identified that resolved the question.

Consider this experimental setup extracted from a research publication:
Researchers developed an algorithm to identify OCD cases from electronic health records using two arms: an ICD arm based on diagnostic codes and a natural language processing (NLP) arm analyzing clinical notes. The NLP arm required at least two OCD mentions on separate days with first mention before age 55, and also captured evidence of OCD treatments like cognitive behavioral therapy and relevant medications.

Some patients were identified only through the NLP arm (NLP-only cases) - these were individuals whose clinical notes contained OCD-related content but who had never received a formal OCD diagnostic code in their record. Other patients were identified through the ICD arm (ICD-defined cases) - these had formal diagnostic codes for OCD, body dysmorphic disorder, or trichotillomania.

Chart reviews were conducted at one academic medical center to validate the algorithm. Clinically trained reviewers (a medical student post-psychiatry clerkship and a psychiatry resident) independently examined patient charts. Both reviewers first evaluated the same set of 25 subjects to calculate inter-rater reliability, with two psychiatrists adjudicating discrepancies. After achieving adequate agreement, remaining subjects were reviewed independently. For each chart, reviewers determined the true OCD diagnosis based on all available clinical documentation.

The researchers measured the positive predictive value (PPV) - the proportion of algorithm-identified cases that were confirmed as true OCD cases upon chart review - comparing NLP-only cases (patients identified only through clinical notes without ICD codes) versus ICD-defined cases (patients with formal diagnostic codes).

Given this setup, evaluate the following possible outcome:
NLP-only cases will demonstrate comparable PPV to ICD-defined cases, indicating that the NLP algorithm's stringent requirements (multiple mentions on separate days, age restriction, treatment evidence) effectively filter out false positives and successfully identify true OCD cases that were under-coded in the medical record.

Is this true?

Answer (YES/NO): NO